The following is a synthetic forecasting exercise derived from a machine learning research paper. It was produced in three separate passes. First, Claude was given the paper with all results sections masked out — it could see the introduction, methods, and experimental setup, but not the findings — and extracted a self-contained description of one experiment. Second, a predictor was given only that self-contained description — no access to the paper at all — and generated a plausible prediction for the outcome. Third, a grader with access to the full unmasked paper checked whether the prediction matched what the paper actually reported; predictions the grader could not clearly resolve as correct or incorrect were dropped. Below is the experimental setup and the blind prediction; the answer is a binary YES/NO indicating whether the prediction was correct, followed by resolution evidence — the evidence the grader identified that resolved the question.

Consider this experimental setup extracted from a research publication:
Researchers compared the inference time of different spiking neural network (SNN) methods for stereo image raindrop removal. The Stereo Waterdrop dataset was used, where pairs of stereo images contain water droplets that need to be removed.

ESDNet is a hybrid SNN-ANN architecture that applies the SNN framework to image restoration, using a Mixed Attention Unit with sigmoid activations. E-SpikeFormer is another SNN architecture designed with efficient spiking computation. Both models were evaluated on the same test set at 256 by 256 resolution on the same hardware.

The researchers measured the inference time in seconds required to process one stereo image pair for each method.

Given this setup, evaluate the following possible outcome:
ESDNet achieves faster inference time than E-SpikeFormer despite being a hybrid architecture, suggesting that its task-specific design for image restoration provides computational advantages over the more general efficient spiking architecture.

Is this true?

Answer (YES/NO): NO